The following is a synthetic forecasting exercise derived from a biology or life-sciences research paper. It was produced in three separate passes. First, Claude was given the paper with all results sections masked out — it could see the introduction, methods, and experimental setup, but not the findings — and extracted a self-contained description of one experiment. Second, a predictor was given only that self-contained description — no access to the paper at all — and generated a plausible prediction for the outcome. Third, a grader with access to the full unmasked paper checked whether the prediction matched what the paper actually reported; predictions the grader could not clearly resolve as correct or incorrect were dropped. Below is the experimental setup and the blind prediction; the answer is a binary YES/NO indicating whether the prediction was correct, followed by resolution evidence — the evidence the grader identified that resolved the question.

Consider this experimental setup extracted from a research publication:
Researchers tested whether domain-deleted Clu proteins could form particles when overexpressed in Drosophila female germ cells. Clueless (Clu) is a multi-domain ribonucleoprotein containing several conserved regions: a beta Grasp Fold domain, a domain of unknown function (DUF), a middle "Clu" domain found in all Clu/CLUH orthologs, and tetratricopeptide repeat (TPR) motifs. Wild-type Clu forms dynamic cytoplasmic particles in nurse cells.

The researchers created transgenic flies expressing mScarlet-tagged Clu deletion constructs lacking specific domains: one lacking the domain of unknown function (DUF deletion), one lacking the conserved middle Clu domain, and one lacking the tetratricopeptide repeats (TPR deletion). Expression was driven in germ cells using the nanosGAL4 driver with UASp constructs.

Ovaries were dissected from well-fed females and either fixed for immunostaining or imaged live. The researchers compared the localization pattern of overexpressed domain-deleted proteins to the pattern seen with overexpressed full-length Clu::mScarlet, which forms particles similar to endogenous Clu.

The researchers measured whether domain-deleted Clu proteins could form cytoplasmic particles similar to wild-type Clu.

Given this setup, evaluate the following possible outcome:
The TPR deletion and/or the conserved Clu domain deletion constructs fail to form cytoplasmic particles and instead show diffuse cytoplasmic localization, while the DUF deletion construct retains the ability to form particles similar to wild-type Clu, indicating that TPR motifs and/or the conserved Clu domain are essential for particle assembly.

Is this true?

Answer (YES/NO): NO